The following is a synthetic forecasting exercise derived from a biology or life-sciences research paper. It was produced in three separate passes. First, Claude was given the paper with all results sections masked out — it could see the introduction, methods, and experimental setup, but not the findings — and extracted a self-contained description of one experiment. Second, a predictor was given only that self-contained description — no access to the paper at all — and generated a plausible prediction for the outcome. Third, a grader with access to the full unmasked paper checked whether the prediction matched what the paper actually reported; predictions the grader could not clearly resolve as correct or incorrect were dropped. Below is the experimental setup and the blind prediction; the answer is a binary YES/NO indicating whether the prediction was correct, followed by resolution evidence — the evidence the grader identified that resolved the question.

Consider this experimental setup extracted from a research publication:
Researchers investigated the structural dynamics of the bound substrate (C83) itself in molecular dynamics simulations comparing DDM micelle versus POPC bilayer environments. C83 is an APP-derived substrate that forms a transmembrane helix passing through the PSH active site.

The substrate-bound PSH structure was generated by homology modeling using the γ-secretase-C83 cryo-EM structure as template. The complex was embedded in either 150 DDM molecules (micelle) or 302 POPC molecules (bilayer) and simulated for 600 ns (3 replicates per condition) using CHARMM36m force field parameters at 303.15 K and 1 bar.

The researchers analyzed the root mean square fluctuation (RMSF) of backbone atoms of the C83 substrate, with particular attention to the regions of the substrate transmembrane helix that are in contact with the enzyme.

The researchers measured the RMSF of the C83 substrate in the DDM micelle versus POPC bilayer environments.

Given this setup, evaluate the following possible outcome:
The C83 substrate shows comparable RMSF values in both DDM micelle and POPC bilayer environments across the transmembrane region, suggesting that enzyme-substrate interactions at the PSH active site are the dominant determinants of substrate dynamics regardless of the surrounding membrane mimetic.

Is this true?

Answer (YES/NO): YES